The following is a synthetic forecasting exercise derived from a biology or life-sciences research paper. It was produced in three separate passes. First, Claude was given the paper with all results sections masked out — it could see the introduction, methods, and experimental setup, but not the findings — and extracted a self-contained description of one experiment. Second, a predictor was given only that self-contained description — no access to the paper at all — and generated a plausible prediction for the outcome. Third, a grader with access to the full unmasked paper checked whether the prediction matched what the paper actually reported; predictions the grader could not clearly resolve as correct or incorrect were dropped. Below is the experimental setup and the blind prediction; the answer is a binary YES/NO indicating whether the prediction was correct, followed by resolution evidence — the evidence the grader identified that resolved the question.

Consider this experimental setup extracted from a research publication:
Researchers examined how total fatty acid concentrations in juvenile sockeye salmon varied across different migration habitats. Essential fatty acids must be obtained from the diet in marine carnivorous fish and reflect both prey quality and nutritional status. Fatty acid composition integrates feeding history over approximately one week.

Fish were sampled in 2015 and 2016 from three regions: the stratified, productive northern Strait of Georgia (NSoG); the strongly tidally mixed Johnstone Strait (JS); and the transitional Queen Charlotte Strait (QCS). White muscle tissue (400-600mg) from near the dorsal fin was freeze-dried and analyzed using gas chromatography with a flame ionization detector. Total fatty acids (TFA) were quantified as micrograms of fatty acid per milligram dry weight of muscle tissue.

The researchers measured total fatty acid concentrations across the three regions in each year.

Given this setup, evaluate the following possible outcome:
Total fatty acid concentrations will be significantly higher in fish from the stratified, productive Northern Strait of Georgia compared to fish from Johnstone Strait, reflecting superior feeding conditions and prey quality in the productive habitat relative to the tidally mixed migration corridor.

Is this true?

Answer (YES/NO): NO